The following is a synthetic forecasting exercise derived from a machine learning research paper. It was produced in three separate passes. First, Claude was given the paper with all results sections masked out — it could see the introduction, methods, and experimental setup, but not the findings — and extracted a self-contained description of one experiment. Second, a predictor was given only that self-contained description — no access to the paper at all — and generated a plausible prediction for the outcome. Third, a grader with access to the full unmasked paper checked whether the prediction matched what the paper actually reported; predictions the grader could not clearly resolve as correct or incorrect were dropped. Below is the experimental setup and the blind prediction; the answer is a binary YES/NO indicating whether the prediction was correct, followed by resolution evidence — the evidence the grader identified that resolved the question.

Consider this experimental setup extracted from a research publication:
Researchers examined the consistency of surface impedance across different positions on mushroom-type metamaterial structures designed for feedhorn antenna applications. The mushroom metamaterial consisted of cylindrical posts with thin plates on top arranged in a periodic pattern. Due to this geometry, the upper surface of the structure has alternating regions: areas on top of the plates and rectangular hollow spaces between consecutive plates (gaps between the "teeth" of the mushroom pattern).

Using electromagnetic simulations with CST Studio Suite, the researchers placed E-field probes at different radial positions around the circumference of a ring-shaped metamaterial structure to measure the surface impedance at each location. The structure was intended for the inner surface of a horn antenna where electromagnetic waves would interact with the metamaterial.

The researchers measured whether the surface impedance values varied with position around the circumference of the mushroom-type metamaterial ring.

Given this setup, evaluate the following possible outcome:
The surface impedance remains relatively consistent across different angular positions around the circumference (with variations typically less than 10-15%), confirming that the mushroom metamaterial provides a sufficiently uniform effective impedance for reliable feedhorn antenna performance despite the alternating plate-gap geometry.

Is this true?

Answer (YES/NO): NO